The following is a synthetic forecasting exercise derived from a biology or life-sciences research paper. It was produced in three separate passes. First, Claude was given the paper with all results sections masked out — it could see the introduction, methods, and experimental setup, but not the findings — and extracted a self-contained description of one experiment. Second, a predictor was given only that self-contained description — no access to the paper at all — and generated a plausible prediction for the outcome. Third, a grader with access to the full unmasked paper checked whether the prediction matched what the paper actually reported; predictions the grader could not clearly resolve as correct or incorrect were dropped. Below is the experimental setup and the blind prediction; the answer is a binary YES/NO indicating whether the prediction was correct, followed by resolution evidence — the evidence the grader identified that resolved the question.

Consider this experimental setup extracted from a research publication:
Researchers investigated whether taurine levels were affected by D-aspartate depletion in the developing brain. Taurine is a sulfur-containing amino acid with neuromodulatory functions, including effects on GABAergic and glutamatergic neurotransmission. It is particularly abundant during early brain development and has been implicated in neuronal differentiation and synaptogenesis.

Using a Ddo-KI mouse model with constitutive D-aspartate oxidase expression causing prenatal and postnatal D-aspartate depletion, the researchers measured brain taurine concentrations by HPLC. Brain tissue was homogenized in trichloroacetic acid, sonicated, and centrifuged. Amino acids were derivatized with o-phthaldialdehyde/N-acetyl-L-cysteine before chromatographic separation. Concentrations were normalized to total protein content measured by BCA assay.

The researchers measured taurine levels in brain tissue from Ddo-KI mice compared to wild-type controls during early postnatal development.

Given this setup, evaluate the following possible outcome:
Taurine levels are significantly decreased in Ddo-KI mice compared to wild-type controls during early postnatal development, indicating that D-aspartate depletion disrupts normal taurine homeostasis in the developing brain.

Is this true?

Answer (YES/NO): NO